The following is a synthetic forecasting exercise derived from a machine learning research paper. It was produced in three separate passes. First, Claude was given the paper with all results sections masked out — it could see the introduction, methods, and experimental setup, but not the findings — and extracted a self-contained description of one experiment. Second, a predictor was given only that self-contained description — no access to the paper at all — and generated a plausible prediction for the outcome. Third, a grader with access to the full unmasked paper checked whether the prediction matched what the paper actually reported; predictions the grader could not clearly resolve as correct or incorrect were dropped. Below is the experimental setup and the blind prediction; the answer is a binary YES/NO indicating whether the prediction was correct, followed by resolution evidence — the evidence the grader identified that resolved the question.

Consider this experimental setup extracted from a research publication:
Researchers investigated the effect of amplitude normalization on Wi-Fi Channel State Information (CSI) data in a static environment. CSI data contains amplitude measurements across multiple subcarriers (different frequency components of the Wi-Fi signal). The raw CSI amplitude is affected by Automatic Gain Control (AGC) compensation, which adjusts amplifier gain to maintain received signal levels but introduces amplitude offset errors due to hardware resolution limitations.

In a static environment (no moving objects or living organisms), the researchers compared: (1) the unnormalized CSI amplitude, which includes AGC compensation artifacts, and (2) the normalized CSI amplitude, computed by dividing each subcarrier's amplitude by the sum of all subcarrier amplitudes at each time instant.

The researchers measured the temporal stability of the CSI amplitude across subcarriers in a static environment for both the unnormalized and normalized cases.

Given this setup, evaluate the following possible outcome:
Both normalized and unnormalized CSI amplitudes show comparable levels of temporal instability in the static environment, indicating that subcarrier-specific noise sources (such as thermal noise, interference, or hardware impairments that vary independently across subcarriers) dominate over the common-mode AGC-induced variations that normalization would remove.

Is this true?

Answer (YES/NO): NO